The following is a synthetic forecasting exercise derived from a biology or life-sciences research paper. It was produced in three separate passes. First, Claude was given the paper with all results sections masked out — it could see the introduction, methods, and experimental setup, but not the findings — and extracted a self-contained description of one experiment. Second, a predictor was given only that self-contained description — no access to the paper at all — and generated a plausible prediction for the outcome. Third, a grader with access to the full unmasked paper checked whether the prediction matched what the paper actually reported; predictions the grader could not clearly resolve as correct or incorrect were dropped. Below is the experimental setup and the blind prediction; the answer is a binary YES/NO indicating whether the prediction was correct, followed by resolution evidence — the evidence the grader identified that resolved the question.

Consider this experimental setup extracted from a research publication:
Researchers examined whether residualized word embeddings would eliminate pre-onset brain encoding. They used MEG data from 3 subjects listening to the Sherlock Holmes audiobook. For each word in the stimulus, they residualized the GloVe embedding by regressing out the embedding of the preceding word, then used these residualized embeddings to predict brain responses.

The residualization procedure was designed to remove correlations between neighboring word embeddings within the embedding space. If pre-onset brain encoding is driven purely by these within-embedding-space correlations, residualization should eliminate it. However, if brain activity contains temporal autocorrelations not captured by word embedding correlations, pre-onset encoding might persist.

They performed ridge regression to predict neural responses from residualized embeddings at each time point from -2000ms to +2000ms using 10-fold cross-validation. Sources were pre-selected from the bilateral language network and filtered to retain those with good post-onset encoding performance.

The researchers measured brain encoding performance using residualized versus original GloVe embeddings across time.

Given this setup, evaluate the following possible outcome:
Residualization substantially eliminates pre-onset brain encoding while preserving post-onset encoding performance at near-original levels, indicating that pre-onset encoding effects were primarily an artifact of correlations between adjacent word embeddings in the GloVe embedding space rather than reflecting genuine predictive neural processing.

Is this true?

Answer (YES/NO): NO